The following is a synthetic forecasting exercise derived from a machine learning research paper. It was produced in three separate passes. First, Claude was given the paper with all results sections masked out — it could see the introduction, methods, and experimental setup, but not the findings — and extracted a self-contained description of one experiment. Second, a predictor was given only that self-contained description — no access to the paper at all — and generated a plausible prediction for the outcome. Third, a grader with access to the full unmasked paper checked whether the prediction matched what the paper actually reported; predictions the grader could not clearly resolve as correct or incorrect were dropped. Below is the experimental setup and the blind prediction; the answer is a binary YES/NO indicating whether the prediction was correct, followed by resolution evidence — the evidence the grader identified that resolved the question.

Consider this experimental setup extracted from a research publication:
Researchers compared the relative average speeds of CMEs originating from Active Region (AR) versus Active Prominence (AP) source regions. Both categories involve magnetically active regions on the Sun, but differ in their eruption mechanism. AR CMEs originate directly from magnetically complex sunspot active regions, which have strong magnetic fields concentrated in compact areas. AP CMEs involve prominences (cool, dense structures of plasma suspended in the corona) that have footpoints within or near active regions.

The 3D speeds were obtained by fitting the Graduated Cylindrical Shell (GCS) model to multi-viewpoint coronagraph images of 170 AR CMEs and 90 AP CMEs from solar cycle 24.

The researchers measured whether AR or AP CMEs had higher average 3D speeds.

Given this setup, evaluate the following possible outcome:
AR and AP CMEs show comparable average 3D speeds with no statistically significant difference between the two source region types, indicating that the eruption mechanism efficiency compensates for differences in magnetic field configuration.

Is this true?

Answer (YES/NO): NO